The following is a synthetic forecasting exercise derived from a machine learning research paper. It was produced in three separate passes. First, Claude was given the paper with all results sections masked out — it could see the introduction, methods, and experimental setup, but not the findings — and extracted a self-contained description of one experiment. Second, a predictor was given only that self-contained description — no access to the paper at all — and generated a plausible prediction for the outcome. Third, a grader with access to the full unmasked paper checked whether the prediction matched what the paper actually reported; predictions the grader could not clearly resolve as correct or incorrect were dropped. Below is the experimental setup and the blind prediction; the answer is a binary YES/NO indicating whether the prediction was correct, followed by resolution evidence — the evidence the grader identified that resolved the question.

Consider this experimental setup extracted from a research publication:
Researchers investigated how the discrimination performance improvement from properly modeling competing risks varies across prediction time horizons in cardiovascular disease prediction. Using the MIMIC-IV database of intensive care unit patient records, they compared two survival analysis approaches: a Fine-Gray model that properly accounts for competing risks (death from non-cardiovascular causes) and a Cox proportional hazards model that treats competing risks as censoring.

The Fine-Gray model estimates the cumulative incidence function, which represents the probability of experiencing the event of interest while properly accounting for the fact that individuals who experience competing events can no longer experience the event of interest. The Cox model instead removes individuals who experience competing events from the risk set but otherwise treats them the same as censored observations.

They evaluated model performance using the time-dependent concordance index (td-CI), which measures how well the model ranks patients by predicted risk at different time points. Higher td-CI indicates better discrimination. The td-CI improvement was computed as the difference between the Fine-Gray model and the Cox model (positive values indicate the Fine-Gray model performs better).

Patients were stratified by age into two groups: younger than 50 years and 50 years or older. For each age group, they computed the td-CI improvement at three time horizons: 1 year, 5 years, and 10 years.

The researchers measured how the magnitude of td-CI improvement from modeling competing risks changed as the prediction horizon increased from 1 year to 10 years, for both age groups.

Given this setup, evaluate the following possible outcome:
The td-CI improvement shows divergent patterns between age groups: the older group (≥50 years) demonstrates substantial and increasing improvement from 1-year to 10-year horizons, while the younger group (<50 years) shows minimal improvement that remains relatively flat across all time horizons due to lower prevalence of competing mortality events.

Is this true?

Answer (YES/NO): NO